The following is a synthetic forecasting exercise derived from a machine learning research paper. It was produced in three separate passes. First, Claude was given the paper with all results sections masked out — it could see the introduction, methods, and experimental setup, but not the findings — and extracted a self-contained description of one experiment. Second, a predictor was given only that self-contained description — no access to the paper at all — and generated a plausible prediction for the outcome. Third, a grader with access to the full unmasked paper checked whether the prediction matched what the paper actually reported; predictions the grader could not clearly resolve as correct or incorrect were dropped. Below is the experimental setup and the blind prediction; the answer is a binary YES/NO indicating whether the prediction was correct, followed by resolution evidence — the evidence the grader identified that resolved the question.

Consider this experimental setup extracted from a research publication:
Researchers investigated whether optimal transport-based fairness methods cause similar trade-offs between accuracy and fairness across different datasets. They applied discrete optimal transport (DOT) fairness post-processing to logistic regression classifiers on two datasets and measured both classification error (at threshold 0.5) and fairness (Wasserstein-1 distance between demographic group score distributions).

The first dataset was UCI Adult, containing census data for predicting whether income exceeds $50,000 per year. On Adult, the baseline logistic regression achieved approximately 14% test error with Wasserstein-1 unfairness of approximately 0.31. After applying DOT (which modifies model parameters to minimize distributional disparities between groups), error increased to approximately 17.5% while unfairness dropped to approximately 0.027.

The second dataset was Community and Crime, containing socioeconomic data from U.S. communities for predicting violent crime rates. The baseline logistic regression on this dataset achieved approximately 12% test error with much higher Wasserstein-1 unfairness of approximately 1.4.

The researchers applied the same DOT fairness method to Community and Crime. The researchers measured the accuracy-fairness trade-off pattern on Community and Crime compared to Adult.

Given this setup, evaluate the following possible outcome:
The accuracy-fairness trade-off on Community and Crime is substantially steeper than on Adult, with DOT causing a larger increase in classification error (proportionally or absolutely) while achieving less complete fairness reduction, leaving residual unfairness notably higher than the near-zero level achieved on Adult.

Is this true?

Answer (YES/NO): YES